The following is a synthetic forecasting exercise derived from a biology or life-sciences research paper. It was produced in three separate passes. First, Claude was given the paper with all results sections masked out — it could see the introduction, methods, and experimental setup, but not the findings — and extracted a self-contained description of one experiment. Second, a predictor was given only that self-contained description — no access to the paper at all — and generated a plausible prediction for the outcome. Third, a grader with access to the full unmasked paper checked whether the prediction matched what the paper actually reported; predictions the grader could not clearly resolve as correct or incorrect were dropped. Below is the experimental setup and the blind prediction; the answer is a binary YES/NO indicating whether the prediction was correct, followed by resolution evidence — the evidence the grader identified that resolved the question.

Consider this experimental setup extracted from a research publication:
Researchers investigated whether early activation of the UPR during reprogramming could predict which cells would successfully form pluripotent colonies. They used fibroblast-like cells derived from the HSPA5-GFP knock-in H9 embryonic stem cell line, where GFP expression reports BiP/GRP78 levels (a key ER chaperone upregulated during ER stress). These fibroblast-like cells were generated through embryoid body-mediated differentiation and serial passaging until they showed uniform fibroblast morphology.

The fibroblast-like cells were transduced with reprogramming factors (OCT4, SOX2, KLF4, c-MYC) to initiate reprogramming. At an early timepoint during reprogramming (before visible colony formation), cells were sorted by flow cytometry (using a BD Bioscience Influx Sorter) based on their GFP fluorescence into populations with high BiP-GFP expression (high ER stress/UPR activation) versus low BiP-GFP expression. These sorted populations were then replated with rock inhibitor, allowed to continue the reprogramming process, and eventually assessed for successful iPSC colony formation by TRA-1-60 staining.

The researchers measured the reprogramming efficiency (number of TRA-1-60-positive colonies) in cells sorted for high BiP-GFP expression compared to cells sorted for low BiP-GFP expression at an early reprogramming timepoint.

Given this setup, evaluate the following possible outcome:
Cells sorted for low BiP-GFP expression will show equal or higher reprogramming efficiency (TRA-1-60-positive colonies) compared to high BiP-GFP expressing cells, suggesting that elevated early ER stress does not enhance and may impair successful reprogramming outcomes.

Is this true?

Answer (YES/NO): NO